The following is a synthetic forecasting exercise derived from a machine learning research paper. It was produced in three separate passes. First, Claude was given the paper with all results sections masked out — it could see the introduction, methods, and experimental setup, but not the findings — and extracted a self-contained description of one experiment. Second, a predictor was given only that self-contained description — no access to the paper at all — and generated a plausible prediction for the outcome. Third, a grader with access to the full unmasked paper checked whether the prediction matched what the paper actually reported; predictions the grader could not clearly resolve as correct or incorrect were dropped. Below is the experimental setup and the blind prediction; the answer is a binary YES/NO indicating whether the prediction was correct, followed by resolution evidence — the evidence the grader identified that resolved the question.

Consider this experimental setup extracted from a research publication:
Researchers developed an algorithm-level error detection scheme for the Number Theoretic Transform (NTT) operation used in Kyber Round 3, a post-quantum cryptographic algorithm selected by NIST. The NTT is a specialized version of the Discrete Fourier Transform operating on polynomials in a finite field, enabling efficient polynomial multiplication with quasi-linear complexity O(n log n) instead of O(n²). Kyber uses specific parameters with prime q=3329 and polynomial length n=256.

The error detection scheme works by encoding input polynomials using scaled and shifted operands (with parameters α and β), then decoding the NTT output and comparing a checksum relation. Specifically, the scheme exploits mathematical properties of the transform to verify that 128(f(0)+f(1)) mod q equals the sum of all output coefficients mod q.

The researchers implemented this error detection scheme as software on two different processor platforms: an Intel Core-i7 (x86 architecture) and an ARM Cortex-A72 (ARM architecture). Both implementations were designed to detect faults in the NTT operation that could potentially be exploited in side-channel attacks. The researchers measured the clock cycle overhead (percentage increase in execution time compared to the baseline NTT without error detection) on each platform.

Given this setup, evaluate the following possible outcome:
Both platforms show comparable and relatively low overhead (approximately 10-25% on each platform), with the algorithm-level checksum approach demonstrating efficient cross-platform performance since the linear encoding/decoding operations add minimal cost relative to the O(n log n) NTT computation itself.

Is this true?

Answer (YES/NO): NO